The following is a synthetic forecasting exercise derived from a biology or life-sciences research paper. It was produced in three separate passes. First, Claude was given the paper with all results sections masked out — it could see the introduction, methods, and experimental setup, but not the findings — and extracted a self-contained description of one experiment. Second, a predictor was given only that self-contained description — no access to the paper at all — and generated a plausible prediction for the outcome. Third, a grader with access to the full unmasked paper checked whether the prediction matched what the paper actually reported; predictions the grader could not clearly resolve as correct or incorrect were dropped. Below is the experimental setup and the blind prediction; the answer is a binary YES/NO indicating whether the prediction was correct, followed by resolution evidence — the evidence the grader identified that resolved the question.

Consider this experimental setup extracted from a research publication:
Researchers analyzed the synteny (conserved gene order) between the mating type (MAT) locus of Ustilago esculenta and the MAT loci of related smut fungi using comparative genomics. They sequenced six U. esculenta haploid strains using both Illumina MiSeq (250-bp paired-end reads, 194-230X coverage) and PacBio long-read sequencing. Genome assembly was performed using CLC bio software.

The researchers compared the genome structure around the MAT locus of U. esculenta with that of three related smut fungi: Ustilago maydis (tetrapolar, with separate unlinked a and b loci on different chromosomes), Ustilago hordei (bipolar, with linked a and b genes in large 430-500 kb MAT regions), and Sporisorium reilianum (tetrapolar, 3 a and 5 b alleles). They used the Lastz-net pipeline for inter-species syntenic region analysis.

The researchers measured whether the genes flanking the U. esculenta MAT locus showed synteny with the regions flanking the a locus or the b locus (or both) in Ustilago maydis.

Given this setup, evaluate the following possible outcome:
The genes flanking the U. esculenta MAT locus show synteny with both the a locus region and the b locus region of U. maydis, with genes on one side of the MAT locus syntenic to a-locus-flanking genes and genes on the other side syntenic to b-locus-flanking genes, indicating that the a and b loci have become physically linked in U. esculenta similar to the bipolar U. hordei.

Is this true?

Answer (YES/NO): YES